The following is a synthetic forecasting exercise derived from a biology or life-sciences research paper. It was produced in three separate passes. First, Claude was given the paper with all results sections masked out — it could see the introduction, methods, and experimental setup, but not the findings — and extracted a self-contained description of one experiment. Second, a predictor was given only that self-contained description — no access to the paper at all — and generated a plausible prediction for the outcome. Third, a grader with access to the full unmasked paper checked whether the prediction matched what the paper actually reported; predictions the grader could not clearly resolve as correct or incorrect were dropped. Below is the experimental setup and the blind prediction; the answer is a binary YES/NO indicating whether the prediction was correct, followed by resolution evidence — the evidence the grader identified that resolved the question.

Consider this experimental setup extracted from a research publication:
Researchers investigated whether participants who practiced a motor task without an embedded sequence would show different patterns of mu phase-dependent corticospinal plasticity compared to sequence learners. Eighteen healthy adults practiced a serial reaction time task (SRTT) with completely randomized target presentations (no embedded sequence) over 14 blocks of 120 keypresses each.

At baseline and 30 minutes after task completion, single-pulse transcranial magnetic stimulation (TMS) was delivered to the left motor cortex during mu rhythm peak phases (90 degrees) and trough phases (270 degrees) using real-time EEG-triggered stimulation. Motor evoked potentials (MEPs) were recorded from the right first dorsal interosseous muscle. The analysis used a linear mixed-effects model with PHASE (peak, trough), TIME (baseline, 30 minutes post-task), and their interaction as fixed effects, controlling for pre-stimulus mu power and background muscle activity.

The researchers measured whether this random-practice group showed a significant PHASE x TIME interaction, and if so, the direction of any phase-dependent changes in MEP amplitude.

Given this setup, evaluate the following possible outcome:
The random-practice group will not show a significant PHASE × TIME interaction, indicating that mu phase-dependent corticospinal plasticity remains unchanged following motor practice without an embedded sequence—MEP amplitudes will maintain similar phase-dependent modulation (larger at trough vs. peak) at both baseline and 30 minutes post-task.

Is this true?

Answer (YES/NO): NO